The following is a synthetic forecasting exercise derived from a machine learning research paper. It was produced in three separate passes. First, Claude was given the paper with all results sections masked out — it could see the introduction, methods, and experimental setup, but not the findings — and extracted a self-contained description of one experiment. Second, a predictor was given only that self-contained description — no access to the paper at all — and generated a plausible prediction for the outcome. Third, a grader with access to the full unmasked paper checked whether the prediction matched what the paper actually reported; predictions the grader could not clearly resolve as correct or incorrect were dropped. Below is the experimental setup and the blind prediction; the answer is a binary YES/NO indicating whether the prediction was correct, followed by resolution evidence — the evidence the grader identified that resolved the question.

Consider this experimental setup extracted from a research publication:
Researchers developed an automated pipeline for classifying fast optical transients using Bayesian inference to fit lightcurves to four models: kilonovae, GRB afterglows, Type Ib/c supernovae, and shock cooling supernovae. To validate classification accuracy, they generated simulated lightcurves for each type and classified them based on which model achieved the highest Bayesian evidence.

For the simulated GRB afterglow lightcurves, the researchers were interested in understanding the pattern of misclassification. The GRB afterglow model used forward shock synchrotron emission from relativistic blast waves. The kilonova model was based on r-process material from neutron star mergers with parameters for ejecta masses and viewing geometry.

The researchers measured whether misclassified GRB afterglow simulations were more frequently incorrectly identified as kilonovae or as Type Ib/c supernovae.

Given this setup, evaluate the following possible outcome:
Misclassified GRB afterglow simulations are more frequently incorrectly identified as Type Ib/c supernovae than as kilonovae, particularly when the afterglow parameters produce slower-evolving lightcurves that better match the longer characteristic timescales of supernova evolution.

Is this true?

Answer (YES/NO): NO